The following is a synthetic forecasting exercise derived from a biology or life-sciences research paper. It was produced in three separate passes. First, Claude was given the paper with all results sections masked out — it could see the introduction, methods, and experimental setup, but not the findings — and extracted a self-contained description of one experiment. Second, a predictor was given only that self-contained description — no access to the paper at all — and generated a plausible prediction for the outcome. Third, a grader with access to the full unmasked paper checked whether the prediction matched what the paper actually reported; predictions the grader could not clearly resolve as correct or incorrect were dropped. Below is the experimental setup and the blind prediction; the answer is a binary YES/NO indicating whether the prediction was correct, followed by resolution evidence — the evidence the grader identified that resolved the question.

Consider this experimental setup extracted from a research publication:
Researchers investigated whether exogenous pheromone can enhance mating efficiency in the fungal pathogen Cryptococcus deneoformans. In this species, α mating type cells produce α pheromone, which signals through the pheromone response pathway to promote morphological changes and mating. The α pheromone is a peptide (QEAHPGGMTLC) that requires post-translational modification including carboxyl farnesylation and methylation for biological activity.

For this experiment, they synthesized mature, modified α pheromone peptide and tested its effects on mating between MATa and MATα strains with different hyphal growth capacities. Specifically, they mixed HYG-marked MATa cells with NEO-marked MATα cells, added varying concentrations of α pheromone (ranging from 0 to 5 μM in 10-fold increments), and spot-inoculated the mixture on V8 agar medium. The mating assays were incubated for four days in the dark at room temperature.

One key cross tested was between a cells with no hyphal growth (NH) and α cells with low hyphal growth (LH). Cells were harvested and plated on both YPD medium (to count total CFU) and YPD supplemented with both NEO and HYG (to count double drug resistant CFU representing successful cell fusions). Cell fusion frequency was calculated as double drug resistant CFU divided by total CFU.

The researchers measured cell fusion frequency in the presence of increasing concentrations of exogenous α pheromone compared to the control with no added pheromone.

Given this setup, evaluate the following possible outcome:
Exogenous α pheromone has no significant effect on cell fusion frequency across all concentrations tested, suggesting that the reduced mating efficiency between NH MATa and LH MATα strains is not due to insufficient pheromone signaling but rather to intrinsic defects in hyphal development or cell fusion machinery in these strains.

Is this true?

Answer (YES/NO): NO